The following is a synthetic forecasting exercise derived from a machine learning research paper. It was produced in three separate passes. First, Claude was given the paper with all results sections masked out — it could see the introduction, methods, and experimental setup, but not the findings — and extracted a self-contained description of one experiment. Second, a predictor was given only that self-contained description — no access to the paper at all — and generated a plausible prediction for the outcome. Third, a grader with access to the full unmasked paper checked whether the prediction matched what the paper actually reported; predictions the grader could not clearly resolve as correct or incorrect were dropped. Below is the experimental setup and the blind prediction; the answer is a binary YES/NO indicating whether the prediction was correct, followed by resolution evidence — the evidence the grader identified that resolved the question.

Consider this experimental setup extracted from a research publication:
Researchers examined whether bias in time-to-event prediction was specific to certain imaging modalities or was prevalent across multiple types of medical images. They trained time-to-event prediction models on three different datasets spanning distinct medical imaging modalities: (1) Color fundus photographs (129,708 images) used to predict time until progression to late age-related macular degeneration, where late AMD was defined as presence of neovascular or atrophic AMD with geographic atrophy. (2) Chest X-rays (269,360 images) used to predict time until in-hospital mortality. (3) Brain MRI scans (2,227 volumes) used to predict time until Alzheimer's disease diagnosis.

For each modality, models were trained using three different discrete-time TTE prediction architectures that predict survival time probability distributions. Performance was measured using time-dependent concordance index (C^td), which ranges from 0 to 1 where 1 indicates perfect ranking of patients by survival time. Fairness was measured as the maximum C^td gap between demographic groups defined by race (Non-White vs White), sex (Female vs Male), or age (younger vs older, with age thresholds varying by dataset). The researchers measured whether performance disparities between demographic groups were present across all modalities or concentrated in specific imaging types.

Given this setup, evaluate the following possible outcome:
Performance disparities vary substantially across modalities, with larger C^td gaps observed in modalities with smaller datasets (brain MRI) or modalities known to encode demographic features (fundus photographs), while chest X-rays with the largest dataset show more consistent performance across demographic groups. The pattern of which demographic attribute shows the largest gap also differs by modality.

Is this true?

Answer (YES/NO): NO